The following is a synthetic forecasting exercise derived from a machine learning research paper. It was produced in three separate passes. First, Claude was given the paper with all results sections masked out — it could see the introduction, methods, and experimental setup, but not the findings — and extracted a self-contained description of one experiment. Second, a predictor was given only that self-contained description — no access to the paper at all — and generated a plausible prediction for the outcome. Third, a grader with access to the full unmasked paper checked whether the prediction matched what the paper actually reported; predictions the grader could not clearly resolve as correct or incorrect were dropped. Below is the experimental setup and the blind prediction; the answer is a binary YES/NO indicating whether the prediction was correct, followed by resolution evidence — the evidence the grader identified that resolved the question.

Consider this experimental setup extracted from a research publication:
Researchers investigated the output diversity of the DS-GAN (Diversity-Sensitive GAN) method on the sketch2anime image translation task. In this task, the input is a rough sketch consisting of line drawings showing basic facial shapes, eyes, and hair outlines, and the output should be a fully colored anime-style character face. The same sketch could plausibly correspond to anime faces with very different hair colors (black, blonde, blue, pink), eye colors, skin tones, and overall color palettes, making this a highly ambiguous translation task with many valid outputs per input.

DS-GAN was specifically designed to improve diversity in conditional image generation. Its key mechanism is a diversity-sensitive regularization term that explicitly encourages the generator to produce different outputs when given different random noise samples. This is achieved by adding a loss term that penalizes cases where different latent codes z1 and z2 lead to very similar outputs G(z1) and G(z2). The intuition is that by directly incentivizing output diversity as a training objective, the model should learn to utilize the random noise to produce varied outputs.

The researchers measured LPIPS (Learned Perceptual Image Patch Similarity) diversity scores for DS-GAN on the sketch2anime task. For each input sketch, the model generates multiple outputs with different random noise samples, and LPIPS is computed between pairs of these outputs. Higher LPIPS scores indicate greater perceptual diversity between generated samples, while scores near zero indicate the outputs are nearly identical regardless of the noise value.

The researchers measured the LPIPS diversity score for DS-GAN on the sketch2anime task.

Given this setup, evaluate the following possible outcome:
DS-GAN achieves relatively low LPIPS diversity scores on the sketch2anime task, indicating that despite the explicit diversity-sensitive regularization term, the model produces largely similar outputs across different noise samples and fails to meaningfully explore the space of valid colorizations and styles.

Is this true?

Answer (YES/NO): YES